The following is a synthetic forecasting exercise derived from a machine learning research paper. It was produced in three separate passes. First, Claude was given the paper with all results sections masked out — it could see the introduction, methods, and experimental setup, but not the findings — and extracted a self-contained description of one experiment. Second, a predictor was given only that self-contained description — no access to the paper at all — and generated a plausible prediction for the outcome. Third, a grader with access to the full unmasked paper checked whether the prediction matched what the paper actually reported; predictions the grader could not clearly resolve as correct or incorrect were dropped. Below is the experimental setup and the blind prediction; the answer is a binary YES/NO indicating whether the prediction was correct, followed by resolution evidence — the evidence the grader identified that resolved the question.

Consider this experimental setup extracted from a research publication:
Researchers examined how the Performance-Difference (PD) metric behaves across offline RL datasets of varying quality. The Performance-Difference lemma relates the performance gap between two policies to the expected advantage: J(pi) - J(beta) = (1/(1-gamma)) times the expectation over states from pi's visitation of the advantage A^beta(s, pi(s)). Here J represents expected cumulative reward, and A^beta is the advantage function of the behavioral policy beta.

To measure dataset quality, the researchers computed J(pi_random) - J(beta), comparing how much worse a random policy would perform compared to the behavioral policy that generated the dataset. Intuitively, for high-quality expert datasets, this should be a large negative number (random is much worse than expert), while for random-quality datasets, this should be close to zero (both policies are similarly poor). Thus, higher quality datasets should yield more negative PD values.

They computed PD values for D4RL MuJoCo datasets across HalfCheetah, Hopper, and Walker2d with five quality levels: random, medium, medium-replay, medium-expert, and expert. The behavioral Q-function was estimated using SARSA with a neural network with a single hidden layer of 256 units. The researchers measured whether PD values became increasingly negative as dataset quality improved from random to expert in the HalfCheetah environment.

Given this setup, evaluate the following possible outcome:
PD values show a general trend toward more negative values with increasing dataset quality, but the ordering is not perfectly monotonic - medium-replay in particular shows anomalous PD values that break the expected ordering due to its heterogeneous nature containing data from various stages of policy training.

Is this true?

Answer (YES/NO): YES